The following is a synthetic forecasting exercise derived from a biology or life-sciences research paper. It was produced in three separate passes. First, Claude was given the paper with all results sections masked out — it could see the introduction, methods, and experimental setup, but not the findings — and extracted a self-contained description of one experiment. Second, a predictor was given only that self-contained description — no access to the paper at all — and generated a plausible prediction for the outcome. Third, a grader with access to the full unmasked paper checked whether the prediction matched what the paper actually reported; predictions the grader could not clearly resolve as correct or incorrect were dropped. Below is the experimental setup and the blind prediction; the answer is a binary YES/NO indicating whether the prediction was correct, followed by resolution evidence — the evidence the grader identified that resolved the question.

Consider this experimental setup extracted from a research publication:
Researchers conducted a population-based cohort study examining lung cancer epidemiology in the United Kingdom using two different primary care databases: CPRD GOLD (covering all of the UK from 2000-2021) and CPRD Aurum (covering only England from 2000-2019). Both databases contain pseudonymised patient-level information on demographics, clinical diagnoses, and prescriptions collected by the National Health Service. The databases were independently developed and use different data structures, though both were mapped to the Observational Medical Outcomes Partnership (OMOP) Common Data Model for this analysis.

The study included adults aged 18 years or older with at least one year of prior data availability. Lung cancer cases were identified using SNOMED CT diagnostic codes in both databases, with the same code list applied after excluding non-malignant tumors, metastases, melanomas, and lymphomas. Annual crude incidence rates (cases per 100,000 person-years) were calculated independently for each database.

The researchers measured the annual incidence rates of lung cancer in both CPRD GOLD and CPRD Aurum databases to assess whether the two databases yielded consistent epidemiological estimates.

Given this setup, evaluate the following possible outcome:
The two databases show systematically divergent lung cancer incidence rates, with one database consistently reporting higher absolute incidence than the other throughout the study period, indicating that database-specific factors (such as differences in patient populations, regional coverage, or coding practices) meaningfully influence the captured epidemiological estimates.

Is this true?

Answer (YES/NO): NO